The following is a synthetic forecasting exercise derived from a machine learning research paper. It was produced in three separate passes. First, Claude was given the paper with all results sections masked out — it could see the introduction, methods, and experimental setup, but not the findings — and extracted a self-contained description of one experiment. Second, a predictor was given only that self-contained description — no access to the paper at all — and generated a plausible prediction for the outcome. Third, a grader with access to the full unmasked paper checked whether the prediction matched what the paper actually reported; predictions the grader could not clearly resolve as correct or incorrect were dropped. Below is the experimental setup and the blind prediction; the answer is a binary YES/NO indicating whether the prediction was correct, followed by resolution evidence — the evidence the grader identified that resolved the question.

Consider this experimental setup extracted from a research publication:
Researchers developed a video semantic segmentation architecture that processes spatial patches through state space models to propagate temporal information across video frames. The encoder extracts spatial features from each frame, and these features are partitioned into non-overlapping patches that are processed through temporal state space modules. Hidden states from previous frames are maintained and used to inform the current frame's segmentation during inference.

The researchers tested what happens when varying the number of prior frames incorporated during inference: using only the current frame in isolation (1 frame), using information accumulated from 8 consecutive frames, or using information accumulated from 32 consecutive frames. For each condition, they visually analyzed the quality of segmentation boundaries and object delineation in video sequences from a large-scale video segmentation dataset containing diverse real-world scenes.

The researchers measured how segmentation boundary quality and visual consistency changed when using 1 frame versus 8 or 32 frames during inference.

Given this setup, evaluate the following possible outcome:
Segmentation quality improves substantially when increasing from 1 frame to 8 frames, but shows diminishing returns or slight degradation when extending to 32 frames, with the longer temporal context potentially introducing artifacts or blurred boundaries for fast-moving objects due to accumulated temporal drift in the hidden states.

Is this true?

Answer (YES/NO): NO